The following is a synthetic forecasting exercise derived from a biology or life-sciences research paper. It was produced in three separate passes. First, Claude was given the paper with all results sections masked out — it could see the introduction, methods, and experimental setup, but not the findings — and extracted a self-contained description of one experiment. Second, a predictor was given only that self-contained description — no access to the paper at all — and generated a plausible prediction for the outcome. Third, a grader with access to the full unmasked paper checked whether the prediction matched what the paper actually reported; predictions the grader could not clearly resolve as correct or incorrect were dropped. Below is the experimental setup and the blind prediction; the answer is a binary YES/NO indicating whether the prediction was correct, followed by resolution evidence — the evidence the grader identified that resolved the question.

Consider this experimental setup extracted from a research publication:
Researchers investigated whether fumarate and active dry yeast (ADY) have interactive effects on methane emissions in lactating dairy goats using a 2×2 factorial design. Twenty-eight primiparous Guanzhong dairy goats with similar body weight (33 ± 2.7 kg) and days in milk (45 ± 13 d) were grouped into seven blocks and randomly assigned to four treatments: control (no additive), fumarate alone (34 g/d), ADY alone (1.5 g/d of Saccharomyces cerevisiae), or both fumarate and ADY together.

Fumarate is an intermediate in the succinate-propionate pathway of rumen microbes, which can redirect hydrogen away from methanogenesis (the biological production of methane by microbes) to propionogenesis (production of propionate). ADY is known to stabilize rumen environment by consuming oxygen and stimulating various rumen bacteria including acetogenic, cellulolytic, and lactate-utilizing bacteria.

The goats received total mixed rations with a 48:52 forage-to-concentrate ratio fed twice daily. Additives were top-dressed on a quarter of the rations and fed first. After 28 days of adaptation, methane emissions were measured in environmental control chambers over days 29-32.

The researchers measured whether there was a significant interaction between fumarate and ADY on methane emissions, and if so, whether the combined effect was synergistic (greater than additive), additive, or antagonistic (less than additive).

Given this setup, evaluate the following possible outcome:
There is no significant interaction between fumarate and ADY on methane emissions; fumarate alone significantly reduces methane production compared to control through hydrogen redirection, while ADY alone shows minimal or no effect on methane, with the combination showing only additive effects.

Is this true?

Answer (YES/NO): NO